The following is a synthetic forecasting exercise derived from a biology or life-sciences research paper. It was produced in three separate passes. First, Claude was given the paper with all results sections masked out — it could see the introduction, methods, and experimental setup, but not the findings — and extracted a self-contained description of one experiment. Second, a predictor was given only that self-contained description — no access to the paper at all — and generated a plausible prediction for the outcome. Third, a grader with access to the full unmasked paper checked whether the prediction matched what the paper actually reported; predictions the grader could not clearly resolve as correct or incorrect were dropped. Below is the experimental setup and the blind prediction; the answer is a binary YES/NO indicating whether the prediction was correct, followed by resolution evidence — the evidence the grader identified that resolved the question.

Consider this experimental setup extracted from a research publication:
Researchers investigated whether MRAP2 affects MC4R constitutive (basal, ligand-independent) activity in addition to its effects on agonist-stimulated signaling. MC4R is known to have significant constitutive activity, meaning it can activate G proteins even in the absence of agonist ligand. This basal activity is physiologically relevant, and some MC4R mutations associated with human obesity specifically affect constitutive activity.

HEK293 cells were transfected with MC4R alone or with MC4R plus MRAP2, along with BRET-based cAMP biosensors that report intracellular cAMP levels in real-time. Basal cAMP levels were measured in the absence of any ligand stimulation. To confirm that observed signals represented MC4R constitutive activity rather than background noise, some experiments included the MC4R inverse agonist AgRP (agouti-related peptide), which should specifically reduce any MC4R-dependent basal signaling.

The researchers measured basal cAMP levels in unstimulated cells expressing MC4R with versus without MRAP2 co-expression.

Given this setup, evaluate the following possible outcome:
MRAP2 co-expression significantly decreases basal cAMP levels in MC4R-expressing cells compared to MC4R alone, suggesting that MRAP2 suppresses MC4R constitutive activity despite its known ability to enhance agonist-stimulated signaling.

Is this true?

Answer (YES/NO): NO